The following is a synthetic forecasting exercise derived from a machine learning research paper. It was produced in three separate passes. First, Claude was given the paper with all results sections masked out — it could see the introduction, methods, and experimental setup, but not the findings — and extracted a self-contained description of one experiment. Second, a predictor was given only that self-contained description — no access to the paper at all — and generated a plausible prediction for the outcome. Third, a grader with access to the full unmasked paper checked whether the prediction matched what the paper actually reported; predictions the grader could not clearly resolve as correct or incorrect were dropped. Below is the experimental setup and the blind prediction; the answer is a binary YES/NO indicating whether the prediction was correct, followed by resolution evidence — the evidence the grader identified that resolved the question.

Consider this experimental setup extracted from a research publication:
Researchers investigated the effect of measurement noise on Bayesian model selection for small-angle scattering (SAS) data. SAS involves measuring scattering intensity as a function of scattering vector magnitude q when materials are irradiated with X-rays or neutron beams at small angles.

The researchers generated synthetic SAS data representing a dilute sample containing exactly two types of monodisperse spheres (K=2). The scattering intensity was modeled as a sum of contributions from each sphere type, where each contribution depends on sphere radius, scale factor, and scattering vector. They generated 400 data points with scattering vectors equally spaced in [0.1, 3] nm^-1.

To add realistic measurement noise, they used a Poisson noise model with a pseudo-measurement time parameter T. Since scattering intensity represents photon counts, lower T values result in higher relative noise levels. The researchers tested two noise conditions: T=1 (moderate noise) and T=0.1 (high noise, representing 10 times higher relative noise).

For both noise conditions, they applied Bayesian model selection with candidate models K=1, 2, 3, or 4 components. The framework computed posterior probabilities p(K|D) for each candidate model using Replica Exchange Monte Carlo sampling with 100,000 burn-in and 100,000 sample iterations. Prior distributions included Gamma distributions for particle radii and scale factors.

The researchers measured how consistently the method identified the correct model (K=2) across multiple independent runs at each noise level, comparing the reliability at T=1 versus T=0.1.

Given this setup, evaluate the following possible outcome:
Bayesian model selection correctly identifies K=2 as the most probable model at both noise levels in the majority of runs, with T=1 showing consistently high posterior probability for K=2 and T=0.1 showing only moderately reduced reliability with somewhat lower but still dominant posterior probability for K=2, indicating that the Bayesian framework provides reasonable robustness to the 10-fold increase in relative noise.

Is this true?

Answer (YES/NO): YES